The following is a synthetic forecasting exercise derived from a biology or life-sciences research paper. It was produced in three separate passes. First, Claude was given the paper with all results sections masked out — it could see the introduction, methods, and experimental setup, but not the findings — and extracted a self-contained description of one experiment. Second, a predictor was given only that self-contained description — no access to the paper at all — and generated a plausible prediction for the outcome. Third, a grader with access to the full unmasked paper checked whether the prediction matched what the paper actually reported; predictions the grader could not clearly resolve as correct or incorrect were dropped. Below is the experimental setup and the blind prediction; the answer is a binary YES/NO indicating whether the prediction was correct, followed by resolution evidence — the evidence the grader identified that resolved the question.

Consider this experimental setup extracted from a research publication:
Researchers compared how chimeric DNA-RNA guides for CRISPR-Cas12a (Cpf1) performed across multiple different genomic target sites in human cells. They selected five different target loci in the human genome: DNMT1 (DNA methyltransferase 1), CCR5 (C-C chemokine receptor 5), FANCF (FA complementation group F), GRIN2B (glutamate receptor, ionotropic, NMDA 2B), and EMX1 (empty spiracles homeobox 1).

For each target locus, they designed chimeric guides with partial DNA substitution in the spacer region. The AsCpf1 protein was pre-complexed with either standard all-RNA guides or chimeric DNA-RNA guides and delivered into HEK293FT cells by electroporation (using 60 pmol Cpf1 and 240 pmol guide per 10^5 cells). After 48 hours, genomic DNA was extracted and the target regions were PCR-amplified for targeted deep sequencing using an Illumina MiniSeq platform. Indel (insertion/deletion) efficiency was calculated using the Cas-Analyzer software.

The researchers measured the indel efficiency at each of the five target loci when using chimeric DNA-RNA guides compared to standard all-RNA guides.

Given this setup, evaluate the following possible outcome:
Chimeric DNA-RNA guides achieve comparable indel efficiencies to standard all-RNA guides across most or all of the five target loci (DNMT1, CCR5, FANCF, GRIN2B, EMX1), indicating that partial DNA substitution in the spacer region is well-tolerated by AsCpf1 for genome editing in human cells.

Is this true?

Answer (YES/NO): NO